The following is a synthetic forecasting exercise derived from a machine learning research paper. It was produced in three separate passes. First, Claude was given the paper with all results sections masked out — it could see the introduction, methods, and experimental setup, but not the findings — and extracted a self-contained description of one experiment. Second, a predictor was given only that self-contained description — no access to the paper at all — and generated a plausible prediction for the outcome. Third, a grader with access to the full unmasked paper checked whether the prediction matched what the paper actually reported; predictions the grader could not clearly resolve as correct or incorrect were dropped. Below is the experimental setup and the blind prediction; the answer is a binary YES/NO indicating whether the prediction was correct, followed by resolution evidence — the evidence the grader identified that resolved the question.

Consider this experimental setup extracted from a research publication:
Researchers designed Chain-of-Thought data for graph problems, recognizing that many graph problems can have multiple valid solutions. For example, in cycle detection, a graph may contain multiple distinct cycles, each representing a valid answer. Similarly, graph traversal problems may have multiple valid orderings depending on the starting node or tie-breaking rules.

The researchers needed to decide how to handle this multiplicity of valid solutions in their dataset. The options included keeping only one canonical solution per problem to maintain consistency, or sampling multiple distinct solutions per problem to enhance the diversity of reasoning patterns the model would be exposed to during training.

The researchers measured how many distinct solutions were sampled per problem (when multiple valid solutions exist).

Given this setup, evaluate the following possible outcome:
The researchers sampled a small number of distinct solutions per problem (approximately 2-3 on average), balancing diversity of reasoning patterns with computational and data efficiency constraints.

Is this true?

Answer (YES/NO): YES